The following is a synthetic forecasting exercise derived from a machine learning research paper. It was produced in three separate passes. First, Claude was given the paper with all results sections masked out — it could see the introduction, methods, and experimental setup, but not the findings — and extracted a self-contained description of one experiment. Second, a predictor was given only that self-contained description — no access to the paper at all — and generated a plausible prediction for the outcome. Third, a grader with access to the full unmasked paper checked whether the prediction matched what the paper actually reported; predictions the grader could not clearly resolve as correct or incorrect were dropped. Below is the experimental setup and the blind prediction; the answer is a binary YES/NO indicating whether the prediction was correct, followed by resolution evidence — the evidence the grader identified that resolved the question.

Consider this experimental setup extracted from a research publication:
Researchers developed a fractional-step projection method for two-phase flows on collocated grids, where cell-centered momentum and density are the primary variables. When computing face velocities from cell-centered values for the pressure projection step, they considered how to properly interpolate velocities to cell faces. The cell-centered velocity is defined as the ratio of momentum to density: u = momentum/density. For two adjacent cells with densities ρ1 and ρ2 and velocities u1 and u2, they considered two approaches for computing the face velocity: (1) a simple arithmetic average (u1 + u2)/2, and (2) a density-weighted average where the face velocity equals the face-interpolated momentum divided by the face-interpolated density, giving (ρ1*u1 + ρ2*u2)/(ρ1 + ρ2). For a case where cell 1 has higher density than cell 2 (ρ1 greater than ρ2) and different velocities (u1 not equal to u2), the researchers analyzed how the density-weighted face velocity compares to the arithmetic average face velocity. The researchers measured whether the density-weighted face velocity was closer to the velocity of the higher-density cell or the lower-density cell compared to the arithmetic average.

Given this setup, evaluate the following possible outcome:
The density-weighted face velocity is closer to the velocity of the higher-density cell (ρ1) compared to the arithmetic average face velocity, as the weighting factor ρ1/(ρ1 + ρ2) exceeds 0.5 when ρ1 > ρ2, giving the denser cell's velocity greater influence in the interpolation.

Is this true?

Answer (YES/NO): YES